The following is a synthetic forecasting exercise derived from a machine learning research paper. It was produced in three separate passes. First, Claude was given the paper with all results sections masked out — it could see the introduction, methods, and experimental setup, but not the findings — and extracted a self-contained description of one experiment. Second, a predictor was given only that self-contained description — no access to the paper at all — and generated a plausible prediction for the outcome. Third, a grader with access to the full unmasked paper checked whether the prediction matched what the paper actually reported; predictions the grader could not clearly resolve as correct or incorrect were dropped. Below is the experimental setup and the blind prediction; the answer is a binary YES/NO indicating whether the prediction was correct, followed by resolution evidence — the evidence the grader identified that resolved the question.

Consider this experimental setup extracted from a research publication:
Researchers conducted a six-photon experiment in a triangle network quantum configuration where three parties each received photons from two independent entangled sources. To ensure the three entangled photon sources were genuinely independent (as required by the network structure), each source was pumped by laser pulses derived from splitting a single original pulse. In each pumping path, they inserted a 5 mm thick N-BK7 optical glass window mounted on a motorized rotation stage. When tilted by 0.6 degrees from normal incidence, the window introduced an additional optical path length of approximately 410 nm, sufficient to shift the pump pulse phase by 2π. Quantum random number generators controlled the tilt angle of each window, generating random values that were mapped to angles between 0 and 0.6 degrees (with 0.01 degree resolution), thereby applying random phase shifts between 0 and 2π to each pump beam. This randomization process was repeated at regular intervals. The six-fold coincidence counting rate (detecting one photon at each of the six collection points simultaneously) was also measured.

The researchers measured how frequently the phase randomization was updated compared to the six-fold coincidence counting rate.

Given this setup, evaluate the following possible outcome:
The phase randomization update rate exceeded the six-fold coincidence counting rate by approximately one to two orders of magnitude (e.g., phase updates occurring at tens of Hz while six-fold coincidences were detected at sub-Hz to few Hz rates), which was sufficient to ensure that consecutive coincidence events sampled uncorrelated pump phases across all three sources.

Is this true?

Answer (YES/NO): NO